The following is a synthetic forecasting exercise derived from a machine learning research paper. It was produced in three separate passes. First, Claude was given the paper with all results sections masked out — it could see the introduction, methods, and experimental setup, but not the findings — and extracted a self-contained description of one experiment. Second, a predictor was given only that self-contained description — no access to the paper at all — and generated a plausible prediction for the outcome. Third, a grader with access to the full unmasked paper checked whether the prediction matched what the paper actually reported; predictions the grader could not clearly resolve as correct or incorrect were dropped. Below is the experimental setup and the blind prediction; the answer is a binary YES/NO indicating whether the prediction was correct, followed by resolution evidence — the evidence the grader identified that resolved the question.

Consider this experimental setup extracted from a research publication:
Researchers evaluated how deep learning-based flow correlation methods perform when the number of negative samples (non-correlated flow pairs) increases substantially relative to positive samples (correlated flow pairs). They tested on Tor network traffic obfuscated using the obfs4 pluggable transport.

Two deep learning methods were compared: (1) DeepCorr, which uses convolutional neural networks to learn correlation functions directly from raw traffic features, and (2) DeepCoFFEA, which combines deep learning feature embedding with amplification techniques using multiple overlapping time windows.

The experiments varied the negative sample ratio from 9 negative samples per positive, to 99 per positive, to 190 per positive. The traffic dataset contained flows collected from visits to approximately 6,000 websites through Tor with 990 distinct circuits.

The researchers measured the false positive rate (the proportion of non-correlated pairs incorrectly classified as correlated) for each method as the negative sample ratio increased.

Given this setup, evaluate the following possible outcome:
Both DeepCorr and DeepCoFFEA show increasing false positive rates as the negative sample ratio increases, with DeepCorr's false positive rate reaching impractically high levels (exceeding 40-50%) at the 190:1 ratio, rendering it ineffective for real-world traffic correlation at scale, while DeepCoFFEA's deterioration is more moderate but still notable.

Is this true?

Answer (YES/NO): NO